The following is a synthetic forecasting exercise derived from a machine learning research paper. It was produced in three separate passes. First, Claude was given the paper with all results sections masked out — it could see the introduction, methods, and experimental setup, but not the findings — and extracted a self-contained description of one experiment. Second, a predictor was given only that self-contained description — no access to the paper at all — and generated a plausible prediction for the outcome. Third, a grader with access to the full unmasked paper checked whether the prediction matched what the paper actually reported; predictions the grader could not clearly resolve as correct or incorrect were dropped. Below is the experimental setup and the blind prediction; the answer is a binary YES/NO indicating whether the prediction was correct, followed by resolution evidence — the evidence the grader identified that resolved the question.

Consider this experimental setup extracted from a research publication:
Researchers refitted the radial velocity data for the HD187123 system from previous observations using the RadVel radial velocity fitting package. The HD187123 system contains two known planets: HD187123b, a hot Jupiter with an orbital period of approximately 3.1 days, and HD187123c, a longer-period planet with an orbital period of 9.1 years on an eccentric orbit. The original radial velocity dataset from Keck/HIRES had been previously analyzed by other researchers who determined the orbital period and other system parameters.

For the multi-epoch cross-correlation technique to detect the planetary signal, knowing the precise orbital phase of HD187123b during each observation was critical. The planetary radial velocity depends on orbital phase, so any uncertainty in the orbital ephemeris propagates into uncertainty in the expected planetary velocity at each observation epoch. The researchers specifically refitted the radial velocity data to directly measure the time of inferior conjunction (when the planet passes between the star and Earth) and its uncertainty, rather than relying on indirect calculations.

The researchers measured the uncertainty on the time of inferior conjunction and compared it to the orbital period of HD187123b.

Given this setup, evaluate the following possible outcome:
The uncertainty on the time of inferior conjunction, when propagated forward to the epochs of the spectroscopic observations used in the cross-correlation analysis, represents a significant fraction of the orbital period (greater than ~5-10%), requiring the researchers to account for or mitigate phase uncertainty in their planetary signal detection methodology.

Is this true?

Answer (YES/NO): NO